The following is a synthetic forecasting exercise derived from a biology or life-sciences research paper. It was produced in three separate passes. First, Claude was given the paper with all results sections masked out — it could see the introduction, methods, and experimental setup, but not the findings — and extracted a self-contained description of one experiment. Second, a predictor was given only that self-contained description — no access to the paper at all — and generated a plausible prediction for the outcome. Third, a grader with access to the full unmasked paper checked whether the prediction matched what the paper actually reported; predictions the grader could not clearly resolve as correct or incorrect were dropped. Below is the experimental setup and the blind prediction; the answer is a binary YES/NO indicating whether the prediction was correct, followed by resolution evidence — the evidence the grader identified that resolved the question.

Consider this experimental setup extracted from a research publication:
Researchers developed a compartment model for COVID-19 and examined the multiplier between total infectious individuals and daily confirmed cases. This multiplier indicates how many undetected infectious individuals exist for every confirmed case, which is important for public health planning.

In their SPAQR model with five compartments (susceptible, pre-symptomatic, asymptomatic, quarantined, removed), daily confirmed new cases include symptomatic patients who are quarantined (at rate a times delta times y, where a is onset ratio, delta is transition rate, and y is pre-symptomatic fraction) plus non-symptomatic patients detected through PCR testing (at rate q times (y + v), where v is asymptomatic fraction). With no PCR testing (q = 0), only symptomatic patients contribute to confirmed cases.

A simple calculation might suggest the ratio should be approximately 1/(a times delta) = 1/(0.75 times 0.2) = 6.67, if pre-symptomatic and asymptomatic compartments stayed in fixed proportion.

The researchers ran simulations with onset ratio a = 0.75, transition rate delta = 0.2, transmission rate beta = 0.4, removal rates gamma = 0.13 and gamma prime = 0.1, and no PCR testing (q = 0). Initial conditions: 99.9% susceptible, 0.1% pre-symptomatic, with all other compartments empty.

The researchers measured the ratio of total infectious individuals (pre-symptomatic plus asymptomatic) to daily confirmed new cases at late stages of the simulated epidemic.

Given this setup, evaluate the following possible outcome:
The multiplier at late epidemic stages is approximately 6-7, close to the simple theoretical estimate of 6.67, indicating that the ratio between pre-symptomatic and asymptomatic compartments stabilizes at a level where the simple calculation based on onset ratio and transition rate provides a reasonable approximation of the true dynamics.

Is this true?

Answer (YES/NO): NO